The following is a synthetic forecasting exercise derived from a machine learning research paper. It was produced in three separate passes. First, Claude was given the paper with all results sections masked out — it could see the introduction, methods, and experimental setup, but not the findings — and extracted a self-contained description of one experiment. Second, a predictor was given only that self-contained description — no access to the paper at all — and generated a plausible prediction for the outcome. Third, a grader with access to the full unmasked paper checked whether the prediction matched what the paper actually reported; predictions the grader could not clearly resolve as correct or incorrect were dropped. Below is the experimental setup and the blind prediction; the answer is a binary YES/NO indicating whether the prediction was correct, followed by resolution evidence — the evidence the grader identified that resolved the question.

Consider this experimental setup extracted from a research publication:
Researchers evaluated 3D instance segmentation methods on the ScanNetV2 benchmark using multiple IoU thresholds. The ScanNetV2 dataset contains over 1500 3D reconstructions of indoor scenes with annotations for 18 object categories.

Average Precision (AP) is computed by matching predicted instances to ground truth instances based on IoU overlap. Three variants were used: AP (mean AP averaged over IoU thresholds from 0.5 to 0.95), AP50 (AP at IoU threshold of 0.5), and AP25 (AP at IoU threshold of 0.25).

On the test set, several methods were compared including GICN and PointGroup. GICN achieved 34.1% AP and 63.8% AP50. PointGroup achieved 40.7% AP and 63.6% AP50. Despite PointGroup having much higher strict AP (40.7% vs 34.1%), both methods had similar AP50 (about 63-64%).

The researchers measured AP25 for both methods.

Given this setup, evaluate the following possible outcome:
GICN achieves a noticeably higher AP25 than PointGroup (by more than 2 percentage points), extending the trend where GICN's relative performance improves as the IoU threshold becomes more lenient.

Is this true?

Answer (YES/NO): NO